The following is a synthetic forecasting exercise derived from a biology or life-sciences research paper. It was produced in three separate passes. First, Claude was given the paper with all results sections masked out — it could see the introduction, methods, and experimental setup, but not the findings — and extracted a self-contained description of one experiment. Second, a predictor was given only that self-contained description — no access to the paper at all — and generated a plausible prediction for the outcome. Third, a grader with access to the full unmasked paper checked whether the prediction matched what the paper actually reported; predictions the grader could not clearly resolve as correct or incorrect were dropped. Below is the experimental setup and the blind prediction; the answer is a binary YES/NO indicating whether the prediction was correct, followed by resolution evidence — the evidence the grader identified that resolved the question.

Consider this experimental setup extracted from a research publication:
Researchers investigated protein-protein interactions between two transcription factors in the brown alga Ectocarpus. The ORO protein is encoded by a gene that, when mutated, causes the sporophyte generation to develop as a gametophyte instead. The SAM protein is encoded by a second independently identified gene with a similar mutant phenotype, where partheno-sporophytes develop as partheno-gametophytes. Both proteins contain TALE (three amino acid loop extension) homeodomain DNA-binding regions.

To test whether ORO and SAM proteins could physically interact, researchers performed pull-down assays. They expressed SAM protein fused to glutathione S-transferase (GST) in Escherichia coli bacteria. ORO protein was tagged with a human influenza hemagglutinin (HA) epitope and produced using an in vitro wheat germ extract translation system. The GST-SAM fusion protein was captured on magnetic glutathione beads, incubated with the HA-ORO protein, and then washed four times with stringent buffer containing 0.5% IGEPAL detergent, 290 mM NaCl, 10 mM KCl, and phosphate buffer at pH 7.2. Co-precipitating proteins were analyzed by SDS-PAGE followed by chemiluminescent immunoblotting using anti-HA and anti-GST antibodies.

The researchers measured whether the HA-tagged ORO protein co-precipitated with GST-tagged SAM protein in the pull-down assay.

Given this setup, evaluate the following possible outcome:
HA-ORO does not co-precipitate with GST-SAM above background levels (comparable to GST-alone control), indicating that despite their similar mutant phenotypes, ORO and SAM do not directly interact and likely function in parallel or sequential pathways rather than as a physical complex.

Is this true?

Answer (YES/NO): NO